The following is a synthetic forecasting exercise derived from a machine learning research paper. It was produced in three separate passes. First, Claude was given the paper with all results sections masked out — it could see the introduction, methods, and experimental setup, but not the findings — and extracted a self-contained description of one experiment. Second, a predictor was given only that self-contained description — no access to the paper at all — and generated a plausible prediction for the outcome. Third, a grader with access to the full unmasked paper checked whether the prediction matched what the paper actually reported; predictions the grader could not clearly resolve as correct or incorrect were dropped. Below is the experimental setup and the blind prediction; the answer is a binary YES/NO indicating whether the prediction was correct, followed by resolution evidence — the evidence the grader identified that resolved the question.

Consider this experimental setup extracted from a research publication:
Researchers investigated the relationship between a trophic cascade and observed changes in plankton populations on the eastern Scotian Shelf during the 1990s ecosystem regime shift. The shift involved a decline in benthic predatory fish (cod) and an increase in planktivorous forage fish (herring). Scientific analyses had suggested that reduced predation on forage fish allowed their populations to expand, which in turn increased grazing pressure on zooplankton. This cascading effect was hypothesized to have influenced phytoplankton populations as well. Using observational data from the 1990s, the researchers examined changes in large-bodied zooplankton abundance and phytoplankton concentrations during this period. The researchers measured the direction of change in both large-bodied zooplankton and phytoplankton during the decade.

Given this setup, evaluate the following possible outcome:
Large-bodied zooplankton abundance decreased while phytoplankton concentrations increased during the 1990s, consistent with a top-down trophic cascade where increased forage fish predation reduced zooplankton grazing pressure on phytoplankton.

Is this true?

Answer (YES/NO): YES